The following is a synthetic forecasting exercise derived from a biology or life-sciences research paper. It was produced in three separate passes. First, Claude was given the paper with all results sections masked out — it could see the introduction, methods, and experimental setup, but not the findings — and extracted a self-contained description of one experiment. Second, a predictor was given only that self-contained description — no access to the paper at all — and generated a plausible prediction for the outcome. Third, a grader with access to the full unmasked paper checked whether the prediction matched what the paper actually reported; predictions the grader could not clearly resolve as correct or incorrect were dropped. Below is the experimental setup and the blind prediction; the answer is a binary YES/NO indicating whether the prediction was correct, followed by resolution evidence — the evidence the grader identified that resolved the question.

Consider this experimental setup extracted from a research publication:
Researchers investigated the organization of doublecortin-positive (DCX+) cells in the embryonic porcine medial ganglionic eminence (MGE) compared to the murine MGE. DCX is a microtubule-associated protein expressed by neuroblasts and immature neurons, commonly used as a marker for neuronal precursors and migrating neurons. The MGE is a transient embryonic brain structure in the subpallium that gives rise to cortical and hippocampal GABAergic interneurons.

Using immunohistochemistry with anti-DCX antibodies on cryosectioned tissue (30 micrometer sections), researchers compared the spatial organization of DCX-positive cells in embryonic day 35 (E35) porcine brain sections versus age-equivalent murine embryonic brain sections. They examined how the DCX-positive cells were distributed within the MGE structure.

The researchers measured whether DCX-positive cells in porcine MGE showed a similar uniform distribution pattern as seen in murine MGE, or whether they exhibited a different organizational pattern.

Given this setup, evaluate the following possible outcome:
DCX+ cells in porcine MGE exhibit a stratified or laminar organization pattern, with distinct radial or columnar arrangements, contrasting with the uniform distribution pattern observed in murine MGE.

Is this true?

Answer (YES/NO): NO